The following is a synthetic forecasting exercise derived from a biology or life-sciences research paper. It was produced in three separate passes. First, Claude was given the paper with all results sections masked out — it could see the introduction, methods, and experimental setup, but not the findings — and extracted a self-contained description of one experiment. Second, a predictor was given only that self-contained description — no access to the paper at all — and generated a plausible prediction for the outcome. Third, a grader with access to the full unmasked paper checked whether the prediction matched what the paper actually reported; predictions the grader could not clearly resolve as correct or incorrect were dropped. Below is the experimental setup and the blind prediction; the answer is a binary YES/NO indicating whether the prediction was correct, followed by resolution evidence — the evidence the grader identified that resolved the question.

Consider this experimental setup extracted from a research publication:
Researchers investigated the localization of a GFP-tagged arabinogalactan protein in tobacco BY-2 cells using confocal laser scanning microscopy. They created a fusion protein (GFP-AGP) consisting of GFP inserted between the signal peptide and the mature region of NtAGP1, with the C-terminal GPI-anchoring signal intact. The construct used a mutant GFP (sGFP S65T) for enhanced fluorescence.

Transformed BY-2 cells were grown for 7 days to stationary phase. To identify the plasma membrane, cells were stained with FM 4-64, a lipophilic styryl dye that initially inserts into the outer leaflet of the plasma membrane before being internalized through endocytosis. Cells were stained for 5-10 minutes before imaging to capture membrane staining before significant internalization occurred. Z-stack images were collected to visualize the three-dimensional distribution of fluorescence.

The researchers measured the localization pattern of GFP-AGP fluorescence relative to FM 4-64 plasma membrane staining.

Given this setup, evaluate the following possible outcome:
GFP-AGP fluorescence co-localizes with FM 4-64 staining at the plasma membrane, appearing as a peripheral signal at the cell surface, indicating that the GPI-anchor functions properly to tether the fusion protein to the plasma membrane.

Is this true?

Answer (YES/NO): YES